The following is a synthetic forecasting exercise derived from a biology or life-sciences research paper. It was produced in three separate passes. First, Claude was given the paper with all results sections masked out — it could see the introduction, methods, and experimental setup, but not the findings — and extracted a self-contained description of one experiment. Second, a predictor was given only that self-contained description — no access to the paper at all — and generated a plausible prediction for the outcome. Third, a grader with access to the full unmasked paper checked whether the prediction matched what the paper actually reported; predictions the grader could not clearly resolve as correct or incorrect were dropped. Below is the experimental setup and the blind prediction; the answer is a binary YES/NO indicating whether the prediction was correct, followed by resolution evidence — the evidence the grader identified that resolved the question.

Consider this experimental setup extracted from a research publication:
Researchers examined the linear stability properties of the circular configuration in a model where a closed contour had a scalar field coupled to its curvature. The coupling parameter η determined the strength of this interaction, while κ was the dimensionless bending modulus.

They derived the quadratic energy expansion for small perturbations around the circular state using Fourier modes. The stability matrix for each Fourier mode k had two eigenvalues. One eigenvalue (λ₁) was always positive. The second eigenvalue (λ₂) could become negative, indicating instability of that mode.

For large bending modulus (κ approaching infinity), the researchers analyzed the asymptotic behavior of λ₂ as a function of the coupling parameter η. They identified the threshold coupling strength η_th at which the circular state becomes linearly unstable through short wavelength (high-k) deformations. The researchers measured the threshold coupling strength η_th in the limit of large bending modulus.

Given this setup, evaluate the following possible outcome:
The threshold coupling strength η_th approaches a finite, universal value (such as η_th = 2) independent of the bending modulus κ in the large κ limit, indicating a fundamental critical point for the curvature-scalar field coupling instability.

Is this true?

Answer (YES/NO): NO